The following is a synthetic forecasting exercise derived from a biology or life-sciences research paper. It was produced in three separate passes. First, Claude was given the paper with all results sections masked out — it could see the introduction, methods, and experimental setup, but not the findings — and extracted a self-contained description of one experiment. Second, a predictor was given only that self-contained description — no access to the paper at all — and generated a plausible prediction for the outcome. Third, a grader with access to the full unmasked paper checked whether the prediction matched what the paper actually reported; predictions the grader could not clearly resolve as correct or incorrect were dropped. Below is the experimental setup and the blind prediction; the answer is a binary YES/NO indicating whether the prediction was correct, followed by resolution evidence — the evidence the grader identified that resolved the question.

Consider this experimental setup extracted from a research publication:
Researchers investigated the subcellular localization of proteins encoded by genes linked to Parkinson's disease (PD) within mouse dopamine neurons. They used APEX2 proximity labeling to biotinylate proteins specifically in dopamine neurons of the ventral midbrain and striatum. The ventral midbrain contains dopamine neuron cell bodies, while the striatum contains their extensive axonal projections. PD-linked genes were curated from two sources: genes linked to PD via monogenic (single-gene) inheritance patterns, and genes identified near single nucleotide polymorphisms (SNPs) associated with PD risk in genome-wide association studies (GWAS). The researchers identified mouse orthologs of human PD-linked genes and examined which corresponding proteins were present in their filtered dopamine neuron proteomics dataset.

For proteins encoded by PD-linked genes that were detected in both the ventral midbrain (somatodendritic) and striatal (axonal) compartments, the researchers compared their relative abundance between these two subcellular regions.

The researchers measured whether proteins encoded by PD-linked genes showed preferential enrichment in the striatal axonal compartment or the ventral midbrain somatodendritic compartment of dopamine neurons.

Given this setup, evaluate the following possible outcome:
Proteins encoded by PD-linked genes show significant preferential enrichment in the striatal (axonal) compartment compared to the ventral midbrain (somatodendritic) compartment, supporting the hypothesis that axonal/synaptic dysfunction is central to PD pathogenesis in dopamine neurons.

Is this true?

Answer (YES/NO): YES